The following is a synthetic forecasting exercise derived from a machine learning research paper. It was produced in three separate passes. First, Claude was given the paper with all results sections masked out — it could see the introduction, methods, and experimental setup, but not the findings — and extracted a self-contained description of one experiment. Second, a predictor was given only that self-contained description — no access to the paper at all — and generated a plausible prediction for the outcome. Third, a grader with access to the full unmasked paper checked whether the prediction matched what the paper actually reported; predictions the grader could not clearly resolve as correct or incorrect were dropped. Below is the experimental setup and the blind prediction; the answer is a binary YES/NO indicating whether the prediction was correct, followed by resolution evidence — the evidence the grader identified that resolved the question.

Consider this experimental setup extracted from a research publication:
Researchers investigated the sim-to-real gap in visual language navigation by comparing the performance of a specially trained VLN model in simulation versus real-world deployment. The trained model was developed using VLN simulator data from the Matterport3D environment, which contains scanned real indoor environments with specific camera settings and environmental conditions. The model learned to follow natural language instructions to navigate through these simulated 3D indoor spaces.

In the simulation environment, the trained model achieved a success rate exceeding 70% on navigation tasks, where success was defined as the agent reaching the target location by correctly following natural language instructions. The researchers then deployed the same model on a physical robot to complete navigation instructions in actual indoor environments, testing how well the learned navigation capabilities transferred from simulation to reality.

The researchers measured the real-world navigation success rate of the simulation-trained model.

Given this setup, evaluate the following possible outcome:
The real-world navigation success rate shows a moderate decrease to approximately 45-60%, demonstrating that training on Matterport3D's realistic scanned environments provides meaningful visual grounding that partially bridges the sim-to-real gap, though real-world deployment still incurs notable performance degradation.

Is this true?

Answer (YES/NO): NO